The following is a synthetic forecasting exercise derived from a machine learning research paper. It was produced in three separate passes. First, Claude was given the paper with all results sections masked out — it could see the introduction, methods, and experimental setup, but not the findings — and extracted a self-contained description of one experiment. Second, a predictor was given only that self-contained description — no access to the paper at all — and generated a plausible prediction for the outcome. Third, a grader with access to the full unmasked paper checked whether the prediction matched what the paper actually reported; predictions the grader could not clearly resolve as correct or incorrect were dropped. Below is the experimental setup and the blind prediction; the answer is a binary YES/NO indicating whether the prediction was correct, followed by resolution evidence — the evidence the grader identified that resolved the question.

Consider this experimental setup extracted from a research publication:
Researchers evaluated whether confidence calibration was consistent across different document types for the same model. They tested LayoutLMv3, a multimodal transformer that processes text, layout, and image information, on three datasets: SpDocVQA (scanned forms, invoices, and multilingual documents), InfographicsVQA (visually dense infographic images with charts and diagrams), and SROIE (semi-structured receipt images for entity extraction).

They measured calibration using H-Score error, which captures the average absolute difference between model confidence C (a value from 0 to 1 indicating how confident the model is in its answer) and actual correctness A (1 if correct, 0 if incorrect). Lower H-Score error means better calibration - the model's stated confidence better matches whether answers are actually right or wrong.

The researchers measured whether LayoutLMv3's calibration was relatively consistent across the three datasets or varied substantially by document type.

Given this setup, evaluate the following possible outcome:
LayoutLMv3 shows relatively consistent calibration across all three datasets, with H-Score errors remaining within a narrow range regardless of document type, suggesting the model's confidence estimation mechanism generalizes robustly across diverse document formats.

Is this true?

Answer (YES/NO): YES